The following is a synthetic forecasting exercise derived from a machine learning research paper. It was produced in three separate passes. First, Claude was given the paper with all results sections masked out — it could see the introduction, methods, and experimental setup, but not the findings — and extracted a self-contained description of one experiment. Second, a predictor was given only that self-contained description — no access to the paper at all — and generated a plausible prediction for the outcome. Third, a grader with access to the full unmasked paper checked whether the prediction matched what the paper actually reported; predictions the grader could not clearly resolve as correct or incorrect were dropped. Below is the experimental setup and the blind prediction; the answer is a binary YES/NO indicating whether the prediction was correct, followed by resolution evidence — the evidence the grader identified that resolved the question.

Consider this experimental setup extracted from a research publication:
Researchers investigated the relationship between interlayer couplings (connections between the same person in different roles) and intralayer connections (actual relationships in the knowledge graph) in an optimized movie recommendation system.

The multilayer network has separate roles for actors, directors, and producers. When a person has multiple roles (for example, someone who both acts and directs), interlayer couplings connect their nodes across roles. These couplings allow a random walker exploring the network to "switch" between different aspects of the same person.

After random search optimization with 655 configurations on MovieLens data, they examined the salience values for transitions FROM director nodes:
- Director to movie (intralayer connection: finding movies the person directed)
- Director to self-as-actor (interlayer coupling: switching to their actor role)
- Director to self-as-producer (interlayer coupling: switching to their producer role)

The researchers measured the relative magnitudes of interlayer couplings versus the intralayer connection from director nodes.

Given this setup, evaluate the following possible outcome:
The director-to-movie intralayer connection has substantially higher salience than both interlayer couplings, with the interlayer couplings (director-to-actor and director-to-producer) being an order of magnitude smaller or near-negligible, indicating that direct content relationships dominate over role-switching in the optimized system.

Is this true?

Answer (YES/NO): NO